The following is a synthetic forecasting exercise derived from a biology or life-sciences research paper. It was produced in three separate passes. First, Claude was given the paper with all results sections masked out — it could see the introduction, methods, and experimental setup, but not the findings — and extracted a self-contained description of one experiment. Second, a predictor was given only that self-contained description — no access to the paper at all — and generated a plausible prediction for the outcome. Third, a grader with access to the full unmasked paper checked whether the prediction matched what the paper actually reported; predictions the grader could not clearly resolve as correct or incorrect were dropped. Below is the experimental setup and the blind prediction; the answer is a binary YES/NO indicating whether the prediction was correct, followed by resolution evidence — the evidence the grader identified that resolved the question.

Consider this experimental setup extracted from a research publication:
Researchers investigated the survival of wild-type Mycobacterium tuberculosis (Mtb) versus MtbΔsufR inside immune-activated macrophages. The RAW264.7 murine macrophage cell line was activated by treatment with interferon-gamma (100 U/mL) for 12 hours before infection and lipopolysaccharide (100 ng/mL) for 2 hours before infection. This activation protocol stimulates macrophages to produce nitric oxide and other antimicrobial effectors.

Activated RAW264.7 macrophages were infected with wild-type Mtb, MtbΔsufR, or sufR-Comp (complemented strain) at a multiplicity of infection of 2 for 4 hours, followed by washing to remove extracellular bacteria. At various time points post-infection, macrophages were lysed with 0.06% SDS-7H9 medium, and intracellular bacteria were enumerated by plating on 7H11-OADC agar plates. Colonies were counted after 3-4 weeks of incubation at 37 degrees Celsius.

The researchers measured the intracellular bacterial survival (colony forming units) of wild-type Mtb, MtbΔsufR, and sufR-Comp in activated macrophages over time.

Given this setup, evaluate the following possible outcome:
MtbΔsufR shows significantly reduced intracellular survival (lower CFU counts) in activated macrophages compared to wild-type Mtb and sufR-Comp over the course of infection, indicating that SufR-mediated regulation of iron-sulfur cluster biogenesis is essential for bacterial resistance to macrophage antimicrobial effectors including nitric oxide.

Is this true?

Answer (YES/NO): YES